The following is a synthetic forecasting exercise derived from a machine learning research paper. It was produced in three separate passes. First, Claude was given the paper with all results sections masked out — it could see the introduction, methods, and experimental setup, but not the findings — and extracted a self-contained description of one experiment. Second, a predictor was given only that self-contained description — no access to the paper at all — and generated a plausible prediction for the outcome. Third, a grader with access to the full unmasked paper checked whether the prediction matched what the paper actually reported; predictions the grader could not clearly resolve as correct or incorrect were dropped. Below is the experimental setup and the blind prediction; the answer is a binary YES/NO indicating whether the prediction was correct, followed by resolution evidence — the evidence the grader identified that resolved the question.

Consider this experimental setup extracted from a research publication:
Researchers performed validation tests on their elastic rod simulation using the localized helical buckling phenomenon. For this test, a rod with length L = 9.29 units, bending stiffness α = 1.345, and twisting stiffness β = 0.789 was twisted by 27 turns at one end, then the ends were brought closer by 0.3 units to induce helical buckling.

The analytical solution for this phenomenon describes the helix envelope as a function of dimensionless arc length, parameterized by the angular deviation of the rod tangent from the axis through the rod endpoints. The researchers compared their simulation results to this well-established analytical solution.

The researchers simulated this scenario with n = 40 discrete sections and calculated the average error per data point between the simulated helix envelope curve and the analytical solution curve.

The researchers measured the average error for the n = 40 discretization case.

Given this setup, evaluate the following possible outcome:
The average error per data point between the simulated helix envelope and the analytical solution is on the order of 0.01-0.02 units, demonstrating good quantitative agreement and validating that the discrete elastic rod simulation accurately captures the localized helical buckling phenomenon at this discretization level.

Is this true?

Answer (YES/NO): YES